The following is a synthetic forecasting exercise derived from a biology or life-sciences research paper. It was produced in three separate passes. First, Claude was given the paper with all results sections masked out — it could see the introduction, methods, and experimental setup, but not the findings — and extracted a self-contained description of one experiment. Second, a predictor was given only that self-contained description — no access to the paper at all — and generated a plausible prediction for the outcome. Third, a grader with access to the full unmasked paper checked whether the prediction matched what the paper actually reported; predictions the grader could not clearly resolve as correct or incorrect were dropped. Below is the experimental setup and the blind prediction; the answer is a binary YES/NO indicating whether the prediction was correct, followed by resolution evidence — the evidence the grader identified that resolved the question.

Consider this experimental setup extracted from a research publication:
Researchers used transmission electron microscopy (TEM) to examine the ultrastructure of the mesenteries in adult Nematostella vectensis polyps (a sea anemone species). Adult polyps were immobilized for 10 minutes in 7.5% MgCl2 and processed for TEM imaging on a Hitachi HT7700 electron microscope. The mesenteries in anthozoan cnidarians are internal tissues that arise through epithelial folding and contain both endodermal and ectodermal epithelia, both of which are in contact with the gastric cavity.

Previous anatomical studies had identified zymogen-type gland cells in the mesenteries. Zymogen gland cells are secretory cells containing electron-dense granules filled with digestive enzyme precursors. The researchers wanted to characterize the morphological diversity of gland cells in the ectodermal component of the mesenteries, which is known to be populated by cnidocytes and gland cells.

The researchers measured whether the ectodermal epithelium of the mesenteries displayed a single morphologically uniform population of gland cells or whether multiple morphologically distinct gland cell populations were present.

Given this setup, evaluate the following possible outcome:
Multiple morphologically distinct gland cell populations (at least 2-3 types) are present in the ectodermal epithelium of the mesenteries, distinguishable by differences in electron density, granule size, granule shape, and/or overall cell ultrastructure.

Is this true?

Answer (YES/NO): YES